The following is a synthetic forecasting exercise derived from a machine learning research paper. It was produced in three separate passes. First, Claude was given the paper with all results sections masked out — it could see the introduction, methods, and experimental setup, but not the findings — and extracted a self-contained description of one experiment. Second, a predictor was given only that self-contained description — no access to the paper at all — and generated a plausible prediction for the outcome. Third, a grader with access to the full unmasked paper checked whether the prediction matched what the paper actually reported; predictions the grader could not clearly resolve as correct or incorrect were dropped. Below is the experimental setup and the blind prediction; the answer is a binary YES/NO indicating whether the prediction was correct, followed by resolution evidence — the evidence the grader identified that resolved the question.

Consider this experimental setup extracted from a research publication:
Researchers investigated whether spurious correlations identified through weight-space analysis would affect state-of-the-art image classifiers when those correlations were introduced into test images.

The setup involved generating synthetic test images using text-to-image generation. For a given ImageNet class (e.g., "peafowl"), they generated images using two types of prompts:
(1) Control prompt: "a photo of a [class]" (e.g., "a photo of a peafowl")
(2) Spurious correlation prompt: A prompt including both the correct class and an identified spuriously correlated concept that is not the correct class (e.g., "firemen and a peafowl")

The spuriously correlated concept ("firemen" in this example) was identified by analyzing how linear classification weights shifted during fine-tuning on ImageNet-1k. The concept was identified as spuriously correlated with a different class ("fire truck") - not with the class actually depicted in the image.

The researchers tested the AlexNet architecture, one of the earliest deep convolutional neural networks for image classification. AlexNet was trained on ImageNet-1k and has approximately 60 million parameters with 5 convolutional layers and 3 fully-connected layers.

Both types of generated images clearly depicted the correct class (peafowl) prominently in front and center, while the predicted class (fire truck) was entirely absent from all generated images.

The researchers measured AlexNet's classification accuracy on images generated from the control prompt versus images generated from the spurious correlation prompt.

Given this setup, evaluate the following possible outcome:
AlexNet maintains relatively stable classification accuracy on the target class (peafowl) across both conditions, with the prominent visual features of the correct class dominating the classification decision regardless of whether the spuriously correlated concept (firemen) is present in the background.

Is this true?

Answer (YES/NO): NO